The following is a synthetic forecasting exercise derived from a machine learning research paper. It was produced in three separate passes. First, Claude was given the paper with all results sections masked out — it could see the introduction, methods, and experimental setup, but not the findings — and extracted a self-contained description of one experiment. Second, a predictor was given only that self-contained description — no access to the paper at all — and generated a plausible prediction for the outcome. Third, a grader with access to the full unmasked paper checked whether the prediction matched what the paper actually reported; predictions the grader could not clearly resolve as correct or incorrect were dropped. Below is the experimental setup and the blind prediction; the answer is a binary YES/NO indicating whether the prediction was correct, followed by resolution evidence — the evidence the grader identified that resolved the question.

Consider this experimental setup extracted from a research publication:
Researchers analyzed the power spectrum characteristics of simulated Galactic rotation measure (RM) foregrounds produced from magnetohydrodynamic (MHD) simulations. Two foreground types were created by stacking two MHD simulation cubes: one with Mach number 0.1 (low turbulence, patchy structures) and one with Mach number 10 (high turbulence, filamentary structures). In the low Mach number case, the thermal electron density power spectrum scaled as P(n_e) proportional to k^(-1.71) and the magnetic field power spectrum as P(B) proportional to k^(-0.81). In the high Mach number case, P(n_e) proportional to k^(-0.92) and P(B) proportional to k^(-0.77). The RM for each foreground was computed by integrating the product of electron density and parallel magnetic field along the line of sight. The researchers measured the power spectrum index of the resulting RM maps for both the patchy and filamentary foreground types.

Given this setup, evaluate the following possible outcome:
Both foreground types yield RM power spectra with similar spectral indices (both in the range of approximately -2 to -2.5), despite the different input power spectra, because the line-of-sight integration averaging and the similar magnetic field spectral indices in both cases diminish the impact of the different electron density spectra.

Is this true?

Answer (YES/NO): NO